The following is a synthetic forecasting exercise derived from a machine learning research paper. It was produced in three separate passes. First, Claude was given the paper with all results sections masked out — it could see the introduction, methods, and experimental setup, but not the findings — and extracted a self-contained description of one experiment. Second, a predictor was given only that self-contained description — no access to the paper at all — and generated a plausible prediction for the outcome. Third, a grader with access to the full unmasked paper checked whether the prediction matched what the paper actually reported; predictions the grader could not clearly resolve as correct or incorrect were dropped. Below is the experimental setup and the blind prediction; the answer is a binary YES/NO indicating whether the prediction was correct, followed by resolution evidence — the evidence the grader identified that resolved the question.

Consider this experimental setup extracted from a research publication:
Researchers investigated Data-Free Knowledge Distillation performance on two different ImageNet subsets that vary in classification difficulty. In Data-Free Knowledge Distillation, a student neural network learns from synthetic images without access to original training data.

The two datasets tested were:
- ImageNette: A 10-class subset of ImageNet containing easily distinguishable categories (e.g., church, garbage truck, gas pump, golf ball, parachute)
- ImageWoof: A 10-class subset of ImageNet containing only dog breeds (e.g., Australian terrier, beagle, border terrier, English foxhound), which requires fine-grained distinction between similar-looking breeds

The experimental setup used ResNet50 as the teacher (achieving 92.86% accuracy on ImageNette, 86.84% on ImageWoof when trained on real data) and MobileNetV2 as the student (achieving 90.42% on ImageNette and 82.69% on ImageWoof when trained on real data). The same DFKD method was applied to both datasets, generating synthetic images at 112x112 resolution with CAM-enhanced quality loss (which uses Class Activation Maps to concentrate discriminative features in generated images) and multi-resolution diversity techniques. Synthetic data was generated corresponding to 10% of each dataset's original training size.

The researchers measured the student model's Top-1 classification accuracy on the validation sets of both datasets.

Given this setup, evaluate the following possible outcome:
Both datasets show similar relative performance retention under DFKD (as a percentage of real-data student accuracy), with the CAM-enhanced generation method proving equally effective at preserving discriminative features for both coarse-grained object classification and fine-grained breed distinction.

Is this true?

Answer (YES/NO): NO